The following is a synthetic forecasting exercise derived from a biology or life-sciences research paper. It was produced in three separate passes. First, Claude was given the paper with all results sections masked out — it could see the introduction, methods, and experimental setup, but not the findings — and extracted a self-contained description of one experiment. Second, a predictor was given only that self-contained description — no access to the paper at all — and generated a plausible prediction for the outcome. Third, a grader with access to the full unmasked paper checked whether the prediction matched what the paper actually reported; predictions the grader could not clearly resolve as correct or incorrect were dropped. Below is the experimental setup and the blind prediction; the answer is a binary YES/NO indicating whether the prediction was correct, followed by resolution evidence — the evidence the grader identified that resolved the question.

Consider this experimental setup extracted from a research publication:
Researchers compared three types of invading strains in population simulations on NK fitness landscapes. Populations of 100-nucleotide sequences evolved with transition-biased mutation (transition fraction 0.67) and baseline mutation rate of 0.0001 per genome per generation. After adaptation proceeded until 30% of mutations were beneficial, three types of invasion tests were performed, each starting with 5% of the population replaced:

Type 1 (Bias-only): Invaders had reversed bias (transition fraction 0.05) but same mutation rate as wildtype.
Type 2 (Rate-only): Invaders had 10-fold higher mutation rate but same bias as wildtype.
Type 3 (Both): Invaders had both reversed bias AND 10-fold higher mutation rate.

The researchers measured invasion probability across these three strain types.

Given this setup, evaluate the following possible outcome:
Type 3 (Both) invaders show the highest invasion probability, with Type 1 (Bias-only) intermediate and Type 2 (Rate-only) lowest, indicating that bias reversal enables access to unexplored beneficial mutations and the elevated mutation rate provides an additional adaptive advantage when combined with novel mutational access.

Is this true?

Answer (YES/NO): NO